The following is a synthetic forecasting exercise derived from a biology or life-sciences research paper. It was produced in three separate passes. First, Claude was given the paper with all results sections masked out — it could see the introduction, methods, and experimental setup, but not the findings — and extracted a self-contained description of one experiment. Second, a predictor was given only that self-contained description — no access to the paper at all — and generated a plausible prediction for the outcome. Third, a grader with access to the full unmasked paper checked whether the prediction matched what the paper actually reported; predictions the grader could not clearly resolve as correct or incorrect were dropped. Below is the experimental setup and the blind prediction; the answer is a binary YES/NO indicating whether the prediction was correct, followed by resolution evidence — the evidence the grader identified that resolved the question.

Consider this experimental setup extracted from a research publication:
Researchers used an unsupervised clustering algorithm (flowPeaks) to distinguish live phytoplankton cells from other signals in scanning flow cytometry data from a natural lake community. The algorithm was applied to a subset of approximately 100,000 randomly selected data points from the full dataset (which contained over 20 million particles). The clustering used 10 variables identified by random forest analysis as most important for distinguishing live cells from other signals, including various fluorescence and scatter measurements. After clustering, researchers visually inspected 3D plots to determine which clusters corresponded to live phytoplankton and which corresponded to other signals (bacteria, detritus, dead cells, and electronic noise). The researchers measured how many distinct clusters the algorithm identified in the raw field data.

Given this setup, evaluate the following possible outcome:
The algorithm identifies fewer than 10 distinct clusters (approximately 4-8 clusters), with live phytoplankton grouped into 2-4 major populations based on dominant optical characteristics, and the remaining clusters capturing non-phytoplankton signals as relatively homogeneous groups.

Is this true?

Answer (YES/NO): NO